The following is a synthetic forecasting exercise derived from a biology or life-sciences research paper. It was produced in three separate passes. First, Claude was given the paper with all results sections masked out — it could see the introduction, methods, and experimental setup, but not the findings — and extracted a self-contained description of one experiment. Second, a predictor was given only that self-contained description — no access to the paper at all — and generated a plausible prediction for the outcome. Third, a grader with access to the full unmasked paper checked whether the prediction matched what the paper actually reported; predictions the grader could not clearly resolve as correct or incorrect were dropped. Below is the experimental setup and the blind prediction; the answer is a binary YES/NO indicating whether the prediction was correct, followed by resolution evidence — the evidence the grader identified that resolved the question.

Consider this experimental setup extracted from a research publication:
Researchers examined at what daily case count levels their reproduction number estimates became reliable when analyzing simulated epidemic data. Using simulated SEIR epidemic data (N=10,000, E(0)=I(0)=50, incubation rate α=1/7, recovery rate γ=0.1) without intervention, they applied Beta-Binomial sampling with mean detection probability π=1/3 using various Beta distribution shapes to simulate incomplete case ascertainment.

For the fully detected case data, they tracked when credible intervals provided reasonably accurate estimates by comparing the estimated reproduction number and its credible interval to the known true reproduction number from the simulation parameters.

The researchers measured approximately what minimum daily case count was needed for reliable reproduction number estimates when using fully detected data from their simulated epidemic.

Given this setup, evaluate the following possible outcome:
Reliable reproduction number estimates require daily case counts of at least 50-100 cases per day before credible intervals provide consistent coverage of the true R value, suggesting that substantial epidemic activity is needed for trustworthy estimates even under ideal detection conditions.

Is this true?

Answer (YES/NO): NO